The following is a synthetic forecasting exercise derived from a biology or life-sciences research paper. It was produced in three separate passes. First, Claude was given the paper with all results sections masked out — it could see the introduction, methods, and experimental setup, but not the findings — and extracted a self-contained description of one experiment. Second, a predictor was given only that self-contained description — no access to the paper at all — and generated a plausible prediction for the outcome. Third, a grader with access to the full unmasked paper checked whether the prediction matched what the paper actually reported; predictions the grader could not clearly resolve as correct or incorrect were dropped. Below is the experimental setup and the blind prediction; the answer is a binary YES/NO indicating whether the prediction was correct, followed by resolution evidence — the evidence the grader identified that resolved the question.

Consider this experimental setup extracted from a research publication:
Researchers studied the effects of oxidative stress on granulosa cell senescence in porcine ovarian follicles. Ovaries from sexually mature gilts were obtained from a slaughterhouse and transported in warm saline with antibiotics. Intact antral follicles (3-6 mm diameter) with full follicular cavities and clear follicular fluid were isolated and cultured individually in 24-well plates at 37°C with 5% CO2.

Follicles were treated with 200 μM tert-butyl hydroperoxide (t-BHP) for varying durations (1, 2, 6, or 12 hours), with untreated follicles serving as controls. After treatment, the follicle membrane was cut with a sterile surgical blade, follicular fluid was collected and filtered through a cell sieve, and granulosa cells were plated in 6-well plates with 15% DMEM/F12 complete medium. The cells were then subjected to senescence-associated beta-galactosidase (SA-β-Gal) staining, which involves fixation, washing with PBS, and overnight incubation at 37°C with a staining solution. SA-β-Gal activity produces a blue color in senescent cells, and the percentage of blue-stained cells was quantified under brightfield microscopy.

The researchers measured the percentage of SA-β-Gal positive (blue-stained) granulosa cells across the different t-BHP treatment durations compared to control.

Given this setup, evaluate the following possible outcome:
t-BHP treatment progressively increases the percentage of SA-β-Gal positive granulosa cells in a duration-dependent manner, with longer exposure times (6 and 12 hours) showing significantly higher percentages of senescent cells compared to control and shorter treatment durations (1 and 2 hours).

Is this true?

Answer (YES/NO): YES